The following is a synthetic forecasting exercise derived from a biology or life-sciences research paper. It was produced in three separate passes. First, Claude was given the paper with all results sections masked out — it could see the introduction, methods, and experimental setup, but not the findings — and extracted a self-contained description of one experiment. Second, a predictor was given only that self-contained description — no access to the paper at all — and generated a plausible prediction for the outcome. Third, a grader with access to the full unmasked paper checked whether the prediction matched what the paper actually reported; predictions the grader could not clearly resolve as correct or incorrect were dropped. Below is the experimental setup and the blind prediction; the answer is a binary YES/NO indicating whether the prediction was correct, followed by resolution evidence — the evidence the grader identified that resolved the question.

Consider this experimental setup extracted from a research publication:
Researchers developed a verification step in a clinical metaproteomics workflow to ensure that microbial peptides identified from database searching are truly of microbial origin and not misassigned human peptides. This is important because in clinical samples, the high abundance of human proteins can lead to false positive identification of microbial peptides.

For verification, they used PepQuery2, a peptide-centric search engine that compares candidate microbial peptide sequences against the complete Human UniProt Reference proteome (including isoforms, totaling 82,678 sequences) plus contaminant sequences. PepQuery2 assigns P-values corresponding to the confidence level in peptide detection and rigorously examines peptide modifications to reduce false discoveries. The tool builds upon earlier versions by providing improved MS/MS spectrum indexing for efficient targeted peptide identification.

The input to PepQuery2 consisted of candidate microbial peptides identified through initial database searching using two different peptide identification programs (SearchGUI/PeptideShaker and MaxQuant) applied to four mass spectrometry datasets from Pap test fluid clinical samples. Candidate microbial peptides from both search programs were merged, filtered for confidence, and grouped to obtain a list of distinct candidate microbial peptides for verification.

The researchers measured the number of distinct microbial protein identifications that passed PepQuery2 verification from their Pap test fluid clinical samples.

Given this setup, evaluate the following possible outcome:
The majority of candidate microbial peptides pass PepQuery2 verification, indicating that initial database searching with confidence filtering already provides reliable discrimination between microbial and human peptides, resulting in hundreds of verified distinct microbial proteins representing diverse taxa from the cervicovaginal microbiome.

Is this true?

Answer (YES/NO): NO